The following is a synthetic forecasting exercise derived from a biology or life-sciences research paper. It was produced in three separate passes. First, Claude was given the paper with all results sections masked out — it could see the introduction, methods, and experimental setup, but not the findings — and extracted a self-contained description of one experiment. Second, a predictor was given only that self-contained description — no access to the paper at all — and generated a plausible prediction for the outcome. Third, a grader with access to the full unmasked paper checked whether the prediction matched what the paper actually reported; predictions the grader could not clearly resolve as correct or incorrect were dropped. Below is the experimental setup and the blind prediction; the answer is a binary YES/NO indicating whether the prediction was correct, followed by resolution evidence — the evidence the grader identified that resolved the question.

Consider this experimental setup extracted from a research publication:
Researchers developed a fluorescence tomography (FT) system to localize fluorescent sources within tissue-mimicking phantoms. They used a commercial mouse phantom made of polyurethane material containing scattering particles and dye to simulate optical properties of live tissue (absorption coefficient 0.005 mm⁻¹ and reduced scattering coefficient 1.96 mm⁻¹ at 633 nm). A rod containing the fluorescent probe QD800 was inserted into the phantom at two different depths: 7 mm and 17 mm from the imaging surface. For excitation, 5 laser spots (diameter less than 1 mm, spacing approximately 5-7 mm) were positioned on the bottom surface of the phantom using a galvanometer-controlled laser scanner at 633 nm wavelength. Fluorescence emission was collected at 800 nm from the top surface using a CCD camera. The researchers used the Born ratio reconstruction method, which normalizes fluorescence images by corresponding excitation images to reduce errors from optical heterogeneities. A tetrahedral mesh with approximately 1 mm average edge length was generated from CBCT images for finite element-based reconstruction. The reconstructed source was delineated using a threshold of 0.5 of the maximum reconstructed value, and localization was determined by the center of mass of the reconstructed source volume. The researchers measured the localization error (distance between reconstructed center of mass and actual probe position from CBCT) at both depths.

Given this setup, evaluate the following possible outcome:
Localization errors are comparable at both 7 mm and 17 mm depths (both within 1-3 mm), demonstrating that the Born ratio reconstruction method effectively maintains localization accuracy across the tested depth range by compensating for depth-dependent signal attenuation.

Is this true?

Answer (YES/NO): YES